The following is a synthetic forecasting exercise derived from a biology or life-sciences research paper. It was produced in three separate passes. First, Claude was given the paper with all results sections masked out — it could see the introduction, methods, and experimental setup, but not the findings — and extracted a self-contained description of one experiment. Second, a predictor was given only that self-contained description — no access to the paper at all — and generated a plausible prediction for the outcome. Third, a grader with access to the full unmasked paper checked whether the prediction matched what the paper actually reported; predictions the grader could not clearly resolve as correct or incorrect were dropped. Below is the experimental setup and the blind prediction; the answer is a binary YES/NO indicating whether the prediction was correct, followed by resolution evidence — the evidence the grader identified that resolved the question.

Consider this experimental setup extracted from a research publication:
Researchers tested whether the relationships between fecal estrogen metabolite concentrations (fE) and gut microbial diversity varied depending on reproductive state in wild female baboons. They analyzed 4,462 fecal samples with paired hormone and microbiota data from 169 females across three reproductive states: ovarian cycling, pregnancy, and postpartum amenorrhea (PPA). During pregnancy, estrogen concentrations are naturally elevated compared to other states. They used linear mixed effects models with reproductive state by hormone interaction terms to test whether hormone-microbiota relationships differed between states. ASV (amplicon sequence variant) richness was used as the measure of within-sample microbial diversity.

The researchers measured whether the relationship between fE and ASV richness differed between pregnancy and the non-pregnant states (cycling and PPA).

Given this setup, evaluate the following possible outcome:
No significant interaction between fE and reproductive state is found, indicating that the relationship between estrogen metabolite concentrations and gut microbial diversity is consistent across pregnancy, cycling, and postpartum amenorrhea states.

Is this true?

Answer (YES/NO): NO